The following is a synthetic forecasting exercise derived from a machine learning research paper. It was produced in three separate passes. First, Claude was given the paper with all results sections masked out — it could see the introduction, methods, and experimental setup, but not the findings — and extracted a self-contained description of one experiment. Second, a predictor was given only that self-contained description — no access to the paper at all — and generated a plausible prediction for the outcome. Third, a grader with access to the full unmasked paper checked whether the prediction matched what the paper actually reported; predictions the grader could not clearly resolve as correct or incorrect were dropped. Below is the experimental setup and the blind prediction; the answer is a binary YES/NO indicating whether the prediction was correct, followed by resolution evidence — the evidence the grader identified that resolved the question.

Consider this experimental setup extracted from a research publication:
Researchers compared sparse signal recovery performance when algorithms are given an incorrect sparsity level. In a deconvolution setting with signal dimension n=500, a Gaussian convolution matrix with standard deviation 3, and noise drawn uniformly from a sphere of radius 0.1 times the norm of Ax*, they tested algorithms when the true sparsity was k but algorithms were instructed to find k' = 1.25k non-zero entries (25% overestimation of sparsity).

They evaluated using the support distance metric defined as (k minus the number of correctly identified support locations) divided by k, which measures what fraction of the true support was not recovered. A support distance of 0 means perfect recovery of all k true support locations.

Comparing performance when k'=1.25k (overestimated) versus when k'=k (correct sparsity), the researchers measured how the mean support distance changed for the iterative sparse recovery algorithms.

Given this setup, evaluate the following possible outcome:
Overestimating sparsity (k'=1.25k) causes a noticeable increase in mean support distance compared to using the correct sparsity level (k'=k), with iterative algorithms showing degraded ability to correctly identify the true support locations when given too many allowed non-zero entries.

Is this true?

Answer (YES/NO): NO